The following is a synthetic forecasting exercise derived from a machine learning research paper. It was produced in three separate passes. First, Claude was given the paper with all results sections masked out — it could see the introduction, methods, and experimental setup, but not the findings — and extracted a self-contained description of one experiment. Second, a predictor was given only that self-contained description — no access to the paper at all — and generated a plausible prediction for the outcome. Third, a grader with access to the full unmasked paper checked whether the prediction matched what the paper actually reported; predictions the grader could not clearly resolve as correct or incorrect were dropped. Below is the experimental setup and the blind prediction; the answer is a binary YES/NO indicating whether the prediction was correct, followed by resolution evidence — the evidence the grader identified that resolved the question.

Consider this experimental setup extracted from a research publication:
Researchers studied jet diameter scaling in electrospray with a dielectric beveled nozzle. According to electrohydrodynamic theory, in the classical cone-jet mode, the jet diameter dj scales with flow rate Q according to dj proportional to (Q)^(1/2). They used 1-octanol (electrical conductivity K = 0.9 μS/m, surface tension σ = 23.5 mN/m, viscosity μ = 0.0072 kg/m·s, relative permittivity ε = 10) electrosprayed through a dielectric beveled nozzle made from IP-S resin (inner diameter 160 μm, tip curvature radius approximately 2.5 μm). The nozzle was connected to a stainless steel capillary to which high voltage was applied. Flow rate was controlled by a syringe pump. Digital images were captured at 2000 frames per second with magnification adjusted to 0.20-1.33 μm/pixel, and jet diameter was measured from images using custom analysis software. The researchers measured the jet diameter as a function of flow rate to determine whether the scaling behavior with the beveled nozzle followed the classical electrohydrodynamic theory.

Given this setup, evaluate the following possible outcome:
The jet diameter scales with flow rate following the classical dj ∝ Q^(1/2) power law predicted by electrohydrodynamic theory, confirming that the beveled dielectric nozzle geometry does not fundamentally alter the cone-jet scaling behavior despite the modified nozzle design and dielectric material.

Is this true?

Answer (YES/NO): YES